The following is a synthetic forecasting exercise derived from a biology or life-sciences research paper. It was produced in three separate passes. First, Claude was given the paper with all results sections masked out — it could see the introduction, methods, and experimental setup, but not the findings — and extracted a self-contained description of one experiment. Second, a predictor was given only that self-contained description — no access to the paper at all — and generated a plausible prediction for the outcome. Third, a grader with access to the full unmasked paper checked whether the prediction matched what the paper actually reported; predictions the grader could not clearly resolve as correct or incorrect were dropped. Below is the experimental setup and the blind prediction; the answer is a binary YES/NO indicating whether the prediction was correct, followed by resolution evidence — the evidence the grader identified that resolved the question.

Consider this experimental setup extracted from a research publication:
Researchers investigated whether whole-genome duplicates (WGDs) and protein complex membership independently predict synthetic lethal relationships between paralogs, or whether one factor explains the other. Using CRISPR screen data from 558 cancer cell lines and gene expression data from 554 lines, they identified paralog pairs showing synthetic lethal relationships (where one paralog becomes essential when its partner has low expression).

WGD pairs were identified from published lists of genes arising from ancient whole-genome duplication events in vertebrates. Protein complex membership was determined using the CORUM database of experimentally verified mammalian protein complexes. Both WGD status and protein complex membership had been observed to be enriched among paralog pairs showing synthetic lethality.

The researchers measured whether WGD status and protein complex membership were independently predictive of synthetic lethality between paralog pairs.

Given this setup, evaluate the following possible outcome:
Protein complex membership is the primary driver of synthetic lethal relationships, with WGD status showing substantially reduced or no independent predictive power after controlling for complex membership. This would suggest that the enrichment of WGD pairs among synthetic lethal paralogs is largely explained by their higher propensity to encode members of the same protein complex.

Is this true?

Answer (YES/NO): NO